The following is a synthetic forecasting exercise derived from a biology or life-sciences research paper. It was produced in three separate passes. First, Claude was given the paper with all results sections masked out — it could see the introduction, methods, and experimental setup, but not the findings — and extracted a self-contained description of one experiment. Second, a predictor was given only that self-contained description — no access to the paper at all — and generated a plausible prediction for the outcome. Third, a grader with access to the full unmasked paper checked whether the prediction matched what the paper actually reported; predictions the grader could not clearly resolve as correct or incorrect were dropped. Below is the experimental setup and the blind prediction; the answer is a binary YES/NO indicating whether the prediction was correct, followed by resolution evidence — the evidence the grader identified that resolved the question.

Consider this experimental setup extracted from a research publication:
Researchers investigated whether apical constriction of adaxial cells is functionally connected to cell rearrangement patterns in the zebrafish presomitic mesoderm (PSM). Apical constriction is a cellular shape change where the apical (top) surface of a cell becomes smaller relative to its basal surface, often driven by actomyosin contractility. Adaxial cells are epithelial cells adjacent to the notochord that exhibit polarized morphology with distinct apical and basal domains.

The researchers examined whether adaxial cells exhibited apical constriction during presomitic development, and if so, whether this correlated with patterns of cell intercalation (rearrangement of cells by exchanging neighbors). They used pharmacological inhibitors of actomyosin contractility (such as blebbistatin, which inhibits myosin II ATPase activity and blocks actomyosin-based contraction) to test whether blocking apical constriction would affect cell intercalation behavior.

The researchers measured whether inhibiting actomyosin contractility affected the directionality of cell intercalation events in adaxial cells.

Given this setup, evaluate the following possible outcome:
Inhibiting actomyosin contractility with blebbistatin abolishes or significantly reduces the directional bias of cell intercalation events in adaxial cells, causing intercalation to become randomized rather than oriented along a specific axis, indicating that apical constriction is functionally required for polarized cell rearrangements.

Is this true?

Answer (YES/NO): NO